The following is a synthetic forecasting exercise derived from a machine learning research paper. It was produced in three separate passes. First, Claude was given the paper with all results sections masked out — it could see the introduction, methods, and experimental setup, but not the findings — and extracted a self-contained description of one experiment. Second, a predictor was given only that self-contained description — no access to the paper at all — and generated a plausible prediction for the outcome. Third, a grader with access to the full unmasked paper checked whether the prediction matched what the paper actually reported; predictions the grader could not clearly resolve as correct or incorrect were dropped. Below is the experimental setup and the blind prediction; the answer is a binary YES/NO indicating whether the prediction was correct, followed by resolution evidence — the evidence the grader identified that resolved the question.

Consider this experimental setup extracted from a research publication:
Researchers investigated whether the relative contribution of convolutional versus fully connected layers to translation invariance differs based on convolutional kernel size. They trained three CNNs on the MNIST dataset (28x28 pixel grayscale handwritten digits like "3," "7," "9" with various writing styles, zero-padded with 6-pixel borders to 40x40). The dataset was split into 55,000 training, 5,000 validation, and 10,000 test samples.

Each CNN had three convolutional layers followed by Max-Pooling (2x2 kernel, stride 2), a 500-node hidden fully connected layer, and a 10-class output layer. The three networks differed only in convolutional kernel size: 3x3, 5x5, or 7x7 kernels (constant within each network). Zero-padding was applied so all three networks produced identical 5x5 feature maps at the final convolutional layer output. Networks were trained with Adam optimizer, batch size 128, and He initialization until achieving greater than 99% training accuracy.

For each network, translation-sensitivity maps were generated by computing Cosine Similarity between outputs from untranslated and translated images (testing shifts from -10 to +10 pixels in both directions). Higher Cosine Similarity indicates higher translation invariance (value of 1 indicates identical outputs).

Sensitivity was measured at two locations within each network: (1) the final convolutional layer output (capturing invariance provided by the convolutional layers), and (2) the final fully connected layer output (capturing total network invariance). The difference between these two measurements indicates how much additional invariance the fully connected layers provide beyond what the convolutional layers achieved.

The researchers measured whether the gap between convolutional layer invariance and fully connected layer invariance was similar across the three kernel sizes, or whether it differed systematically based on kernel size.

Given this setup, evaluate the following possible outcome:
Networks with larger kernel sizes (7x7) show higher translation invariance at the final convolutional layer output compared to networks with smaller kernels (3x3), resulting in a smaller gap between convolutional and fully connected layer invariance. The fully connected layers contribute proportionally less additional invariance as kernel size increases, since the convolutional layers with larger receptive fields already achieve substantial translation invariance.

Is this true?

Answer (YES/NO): NO